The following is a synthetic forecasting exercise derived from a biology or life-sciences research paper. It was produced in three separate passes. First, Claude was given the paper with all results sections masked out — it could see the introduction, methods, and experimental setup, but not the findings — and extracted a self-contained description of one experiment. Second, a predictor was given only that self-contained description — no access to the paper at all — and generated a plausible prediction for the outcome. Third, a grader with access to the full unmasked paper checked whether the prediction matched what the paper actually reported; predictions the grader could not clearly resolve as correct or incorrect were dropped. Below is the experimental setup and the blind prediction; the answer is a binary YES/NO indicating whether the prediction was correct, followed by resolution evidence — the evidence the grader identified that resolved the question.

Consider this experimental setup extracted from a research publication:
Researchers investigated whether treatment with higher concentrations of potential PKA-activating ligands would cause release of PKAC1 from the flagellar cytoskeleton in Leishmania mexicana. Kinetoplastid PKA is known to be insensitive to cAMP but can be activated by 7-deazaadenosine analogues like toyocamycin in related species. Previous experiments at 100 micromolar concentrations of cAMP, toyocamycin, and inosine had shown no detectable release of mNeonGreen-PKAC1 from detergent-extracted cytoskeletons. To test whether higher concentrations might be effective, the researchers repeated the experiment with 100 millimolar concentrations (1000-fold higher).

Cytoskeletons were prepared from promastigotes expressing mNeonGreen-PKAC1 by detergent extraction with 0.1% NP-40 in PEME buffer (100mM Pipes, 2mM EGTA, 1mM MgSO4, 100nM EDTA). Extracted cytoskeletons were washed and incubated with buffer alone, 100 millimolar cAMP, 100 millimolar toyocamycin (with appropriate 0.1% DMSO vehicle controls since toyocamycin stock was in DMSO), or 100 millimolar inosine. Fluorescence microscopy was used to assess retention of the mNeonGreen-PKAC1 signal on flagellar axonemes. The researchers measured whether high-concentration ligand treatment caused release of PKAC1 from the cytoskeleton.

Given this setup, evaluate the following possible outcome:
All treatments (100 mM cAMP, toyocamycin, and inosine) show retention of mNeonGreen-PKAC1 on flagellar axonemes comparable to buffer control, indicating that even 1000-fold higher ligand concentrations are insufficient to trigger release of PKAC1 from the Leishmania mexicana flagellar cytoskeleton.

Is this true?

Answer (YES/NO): NO